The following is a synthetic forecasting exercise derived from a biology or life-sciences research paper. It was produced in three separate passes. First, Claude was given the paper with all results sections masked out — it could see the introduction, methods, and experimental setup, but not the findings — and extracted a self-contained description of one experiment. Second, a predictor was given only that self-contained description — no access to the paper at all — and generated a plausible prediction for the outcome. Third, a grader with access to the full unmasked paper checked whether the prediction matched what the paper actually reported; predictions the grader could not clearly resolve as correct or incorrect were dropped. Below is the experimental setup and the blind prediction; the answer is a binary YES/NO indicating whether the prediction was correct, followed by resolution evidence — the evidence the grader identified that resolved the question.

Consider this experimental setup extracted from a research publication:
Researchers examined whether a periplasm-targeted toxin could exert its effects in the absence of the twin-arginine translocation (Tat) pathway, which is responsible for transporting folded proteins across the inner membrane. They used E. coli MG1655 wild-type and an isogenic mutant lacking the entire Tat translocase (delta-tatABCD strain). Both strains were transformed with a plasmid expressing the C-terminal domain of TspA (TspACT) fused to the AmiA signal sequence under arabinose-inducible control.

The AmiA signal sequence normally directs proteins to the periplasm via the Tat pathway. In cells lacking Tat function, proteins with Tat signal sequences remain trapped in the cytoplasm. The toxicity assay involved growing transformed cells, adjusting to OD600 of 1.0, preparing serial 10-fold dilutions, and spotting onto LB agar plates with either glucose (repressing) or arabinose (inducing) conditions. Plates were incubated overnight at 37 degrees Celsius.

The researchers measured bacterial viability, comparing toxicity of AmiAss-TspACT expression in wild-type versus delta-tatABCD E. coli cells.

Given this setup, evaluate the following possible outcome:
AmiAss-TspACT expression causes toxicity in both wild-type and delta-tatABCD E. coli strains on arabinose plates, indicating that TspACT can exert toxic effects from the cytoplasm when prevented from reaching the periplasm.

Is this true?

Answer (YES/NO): NO